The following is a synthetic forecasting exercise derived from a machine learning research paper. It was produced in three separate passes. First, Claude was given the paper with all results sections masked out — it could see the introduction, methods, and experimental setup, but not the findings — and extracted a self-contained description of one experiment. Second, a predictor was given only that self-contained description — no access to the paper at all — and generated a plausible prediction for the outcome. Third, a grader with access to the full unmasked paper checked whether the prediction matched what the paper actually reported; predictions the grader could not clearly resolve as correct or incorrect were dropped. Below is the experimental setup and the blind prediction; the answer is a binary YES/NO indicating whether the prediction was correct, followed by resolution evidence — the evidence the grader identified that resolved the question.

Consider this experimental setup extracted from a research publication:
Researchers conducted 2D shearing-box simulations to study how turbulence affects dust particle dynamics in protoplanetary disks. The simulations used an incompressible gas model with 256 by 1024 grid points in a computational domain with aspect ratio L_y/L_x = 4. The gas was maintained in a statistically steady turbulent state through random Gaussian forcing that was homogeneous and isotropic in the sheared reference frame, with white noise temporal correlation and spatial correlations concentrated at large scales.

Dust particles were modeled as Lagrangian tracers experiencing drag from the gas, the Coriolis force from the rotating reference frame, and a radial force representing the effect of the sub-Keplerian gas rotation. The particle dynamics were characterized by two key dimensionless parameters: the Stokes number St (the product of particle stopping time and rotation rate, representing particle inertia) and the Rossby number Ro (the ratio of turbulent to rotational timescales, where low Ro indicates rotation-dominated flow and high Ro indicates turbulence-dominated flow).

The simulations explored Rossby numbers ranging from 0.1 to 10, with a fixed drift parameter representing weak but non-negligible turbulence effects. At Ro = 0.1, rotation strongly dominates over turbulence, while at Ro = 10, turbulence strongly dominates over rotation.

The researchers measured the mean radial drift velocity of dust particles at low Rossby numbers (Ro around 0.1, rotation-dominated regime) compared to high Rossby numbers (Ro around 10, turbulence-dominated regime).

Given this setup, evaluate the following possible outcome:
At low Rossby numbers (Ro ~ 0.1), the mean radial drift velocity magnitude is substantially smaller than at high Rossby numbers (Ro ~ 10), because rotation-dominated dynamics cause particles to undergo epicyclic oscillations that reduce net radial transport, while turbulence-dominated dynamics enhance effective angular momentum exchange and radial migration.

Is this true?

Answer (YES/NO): NO